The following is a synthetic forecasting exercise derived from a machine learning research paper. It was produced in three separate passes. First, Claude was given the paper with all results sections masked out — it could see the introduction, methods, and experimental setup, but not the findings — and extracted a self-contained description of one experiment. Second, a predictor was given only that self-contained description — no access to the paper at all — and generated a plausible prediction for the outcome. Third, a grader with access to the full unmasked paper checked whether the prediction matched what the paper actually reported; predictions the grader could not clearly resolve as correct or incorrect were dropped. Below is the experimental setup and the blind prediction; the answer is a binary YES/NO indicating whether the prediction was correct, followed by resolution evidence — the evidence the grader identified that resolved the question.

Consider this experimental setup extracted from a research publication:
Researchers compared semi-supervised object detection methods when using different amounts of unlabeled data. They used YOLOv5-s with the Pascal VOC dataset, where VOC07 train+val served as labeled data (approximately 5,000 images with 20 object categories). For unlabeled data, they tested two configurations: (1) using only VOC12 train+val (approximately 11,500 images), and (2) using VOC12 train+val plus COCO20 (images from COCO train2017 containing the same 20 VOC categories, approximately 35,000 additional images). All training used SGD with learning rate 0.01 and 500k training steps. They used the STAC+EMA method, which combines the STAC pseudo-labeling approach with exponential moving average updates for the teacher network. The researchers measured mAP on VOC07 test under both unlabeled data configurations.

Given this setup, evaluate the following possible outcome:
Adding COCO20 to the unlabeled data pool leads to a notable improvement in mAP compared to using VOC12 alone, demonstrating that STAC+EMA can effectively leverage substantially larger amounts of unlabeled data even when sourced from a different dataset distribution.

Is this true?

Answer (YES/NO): NO